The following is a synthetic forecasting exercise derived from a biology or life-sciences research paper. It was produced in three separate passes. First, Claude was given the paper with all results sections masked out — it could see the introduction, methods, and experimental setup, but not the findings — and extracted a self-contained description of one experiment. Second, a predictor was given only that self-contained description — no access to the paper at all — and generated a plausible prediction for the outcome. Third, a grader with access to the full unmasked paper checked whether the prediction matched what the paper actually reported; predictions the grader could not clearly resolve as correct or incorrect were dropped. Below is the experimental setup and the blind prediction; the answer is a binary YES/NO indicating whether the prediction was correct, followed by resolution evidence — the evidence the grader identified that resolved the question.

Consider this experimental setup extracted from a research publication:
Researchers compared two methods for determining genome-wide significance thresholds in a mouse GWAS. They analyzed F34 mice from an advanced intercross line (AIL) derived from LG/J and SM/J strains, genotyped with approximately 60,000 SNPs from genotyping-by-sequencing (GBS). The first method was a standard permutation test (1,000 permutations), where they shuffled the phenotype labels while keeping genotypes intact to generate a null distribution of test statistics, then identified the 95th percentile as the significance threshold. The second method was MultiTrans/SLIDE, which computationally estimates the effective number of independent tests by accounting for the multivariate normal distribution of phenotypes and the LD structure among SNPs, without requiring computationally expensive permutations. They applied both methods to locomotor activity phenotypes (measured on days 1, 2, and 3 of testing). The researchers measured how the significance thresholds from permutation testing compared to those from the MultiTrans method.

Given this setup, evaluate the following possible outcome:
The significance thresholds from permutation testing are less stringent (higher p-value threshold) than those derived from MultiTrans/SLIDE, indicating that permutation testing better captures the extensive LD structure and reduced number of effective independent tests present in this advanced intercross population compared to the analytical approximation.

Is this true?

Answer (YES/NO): NO